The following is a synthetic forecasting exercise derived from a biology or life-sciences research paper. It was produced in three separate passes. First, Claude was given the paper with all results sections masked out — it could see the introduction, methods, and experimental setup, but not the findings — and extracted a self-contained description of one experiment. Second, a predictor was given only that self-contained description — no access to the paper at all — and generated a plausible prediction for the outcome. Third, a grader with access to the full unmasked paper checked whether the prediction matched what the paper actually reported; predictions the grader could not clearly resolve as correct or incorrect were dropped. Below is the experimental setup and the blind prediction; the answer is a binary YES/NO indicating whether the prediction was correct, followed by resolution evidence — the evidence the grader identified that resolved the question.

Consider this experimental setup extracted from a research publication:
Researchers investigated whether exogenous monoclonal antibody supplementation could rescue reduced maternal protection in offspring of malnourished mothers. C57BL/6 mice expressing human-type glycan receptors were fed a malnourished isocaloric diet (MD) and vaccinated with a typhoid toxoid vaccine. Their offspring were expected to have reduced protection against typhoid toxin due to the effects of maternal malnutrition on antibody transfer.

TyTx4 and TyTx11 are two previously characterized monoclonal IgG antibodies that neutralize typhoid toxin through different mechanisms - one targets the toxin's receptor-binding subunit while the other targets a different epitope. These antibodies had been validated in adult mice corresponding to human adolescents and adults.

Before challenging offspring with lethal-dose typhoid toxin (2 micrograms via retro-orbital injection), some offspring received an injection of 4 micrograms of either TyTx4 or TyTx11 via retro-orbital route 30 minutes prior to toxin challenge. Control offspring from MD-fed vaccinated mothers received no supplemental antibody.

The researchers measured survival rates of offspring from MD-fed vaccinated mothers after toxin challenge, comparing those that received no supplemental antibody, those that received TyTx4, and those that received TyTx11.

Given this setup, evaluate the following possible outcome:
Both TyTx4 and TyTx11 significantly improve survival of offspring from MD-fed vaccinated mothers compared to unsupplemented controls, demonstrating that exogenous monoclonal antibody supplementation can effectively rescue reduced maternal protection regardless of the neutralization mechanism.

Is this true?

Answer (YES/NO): YES